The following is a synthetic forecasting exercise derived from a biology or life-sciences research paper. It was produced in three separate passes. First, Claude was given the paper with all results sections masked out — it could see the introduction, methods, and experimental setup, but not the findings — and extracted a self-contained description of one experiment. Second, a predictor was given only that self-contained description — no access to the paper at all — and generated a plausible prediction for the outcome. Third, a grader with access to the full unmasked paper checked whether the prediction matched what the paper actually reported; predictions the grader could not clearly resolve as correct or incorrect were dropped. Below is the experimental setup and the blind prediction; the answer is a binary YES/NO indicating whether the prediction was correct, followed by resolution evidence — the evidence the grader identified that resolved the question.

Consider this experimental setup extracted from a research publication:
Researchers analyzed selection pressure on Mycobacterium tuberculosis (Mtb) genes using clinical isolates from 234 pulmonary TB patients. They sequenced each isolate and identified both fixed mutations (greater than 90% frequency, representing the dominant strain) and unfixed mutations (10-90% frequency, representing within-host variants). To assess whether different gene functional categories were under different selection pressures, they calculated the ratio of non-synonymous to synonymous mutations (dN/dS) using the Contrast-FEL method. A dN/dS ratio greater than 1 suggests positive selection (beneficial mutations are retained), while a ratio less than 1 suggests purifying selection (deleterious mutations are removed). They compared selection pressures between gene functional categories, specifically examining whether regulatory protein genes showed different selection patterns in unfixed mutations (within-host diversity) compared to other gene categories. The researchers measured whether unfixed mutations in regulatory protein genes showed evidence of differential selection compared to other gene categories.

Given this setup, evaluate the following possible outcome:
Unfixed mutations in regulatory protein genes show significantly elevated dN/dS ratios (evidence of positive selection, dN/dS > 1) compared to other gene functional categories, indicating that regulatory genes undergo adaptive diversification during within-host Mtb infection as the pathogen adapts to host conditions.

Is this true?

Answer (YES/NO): NO